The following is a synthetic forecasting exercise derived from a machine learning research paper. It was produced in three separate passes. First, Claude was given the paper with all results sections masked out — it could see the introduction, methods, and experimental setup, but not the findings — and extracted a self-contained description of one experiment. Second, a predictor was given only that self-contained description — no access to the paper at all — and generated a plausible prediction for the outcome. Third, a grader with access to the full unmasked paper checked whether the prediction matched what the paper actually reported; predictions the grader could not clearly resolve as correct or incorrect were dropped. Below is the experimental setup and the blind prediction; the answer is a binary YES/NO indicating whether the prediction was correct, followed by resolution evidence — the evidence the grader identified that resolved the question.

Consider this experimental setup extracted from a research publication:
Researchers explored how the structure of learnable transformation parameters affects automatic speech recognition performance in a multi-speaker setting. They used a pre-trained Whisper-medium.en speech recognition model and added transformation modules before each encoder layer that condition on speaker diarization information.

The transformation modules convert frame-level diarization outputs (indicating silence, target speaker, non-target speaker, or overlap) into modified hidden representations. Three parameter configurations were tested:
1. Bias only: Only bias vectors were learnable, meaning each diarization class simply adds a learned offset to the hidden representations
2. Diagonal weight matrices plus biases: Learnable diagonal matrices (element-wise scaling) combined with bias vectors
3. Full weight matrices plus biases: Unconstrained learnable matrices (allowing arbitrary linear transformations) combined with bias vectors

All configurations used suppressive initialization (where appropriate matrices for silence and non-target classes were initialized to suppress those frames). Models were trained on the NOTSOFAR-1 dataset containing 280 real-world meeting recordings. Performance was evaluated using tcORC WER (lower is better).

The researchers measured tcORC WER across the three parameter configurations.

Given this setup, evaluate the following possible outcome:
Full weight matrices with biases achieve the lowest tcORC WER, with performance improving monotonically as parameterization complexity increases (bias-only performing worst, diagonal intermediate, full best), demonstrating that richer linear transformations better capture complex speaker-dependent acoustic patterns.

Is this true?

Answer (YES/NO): NO